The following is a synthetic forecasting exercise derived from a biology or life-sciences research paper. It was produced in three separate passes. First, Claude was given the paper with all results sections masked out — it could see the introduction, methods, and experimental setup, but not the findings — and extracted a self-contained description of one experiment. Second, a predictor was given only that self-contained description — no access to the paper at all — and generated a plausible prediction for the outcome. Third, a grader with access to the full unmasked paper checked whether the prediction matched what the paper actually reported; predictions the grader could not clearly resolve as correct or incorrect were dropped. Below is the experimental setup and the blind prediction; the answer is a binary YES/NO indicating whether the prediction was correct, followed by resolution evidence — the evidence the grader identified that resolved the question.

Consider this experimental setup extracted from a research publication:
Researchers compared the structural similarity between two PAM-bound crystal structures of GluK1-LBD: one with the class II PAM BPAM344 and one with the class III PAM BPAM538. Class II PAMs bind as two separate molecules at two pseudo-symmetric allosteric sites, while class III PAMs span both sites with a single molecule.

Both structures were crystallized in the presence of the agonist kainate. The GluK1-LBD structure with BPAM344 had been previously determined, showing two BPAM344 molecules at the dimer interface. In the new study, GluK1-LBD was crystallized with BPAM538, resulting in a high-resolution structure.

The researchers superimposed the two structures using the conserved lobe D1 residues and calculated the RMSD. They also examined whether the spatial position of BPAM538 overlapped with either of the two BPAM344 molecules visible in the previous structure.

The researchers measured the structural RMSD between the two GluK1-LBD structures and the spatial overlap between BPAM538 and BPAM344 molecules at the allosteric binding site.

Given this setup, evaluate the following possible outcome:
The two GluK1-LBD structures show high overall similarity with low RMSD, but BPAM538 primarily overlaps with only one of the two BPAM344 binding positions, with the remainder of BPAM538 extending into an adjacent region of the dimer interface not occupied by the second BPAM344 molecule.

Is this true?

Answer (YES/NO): YES